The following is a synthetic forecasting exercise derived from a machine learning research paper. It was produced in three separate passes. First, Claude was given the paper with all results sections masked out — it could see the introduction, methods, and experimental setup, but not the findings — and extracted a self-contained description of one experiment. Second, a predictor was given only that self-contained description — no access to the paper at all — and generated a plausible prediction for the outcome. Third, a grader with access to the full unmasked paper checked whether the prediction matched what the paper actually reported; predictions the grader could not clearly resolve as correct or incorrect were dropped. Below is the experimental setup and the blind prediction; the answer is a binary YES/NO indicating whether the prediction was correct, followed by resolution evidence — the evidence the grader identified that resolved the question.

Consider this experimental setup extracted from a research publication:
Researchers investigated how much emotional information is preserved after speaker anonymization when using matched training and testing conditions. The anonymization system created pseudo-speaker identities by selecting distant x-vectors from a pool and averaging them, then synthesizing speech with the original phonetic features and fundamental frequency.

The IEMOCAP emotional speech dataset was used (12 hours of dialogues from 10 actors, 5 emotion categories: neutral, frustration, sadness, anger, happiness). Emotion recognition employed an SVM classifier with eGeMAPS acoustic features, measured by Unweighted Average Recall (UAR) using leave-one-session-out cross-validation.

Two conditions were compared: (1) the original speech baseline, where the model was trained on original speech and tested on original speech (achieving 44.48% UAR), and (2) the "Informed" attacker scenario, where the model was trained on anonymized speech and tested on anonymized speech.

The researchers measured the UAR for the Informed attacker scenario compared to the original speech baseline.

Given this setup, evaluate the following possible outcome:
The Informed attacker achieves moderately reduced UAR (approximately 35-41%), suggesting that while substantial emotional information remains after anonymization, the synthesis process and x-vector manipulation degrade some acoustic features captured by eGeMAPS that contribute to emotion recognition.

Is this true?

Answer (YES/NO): YES